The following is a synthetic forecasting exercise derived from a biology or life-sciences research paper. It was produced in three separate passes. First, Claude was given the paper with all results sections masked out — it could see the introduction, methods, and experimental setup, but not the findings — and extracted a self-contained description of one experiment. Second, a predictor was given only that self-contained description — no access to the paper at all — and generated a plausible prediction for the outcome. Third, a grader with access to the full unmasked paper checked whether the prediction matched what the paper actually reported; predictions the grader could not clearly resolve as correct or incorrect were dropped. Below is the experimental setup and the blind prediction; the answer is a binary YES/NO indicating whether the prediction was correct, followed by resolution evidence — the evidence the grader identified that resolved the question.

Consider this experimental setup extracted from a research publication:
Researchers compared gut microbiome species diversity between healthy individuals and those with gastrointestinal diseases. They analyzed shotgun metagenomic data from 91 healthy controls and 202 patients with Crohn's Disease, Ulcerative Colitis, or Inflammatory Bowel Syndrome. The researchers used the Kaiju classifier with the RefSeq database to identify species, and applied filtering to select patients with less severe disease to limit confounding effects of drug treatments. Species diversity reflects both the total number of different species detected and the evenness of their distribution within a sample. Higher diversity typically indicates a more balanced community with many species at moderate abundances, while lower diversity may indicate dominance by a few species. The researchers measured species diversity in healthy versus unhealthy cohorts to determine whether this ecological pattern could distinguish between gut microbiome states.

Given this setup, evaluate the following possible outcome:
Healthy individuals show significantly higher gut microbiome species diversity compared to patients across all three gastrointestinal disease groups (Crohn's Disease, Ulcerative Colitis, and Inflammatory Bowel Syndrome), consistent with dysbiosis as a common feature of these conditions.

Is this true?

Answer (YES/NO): NO